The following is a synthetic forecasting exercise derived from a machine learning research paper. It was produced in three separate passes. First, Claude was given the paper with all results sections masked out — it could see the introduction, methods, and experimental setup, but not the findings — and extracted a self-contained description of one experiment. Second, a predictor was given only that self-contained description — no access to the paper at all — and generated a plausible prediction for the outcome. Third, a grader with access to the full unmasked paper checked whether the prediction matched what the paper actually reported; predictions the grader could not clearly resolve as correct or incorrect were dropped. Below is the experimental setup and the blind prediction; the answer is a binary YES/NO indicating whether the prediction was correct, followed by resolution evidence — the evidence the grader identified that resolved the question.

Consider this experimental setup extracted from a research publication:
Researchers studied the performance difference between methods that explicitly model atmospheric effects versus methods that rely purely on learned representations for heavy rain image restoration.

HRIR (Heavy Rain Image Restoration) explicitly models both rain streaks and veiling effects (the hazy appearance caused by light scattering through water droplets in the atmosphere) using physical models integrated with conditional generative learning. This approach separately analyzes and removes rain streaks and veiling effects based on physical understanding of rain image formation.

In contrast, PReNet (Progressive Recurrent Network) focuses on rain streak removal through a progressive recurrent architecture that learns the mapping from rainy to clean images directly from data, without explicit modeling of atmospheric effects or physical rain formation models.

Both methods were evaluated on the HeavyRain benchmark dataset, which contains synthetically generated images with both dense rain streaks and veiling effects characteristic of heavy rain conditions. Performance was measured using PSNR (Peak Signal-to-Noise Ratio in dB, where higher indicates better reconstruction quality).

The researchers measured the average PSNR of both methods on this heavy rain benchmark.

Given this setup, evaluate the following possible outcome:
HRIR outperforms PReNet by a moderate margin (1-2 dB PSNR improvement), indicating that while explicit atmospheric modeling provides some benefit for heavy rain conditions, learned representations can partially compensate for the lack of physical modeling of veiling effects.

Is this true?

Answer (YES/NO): NO